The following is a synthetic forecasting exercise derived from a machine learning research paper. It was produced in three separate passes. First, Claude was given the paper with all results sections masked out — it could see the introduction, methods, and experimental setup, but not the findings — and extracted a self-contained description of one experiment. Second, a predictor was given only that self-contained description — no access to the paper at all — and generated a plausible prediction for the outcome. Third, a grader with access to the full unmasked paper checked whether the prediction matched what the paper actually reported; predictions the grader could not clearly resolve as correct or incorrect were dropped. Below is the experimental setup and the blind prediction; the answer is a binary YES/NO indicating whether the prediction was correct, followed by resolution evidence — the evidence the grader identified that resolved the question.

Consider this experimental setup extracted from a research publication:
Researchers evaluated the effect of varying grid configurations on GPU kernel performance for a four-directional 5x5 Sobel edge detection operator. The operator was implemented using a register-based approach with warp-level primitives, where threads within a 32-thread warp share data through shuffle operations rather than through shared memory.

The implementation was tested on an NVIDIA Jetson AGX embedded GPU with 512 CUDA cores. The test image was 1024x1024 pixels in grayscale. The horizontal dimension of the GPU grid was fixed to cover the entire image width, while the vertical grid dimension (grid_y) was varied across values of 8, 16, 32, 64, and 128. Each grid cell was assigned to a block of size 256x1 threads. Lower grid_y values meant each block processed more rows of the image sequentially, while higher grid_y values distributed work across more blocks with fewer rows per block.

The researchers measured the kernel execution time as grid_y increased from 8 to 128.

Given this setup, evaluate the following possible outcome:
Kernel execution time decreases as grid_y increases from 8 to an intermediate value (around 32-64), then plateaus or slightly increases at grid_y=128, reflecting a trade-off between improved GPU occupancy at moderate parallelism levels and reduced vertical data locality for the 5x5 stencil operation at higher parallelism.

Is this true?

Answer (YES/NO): NO